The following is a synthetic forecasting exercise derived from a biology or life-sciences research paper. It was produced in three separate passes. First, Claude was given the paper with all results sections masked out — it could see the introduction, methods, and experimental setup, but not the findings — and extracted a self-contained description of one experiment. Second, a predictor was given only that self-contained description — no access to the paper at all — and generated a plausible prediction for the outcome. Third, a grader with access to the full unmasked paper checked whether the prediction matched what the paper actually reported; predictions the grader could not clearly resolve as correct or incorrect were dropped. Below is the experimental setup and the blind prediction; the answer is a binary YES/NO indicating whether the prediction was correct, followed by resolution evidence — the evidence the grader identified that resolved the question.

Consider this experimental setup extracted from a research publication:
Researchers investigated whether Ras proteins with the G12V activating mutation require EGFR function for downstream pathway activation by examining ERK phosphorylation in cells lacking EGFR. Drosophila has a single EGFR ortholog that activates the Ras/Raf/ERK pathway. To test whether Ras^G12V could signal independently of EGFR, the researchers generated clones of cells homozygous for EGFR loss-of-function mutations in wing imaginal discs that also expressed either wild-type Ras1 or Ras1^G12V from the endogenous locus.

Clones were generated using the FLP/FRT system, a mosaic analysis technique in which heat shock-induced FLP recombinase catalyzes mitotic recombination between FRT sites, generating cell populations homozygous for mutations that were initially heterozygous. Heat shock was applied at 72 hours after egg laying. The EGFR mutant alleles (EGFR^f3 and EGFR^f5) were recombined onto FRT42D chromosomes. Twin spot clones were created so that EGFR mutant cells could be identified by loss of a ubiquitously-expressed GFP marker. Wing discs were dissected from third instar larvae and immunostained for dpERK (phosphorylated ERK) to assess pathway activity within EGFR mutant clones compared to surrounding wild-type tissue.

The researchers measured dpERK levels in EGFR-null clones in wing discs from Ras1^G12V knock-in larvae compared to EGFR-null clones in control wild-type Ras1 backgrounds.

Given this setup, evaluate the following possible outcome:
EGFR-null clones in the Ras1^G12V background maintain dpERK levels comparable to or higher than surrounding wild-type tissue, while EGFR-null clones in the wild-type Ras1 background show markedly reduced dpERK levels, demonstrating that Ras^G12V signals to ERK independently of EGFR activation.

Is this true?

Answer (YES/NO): NO